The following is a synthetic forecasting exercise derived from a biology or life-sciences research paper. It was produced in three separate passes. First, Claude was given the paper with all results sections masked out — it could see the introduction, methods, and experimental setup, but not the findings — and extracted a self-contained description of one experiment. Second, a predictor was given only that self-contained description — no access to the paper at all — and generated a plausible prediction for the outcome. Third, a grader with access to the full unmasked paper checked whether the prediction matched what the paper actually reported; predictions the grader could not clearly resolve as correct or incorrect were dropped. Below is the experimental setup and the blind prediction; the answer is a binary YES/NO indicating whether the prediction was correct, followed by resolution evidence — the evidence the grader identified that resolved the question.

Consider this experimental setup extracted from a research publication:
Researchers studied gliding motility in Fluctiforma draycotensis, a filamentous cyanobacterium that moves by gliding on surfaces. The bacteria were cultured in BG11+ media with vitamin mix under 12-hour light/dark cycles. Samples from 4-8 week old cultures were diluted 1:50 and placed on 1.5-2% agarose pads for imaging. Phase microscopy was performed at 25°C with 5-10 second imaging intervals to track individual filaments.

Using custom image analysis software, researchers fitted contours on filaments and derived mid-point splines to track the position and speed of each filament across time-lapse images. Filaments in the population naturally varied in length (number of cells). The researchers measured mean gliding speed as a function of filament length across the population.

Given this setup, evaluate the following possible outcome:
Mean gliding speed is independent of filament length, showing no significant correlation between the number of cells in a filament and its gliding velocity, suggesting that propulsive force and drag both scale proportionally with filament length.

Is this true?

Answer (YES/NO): YES